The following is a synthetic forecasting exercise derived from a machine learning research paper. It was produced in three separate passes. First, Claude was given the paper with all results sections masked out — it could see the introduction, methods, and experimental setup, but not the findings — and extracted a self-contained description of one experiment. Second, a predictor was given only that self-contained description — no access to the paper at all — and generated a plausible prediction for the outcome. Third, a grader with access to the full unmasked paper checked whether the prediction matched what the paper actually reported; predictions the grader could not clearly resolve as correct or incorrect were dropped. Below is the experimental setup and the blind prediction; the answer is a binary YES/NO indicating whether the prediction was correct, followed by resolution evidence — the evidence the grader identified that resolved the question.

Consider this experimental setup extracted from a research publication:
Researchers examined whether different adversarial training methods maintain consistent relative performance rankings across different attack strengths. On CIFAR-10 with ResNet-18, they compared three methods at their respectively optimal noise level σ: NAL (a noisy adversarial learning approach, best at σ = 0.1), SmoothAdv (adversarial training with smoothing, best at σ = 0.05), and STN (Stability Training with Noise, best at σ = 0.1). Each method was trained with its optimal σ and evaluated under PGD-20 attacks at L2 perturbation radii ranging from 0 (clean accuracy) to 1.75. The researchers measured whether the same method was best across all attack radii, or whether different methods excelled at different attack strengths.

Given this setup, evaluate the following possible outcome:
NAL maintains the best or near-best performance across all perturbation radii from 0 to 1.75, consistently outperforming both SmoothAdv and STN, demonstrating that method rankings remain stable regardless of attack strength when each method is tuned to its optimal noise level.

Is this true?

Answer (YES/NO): NO